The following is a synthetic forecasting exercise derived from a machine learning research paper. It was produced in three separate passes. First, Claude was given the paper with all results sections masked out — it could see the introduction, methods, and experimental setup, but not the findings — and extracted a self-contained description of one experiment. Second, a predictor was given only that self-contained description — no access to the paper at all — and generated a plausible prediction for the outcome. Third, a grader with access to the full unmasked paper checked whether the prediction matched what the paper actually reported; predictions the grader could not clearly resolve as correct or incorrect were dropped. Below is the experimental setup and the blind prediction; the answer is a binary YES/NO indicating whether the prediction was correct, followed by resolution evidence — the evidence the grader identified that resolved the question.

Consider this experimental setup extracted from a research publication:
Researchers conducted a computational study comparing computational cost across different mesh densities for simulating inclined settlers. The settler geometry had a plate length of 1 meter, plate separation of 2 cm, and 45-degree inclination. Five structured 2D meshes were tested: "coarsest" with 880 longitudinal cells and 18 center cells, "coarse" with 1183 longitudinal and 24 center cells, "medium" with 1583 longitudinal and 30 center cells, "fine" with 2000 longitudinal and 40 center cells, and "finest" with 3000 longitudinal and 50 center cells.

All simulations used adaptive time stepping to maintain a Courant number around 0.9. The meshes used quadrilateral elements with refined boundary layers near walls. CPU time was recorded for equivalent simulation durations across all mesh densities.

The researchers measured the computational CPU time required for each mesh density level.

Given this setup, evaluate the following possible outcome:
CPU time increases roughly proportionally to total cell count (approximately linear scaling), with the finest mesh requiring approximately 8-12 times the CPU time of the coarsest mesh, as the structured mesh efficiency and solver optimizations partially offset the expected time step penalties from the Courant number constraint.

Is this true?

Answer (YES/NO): NO